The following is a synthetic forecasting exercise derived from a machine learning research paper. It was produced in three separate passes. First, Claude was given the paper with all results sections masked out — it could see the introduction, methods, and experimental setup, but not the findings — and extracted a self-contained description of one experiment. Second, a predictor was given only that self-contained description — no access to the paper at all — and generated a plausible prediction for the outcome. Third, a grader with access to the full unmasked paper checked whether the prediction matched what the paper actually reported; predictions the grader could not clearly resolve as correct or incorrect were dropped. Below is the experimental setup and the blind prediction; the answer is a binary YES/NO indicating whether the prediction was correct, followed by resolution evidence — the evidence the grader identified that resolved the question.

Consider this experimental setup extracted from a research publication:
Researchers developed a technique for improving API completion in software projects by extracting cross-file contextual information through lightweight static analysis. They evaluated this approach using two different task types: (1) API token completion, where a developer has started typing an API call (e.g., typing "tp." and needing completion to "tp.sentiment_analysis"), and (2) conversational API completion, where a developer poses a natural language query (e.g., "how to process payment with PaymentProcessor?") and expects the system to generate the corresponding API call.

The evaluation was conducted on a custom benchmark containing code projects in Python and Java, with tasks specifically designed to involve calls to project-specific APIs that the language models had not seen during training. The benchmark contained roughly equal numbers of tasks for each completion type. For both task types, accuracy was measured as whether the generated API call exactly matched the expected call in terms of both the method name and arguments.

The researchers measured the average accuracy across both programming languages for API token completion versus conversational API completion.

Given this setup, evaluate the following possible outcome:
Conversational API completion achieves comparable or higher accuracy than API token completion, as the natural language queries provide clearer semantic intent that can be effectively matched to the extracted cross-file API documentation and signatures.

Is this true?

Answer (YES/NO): NO